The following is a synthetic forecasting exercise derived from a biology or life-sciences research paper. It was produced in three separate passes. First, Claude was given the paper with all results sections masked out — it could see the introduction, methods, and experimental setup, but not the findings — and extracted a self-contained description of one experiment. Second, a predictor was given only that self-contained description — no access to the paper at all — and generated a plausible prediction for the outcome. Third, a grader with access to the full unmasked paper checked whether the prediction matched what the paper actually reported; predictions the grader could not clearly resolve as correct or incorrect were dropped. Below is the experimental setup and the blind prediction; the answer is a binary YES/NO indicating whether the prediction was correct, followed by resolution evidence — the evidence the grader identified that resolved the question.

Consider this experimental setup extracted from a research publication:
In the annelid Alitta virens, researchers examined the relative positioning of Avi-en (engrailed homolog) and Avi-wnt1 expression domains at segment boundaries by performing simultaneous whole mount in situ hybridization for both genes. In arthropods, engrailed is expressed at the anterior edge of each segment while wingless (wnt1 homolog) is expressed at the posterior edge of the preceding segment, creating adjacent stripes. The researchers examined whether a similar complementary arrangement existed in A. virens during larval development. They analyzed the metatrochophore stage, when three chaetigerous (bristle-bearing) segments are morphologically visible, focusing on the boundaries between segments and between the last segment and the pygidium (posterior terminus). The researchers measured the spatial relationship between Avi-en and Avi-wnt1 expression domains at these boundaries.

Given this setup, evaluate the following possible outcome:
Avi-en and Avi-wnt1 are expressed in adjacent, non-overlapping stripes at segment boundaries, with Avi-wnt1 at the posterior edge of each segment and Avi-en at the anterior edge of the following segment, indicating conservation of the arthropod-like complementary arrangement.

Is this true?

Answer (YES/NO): NO